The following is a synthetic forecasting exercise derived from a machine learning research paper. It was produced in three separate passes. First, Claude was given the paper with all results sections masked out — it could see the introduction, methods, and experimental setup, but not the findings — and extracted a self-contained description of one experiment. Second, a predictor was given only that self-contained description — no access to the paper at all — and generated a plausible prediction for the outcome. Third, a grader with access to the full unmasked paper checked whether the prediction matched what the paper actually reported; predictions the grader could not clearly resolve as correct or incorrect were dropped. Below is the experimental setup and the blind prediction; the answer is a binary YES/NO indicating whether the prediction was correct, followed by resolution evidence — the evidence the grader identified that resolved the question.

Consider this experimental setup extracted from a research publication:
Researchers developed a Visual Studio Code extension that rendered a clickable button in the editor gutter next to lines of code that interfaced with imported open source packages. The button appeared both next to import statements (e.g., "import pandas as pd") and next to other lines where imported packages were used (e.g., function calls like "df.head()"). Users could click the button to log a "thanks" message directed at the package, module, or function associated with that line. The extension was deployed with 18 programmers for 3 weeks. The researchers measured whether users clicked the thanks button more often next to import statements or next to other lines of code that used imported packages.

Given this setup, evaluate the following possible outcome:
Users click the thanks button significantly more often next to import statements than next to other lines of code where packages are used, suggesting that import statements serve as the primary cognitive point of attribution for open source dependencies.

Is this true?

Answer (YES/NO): YES